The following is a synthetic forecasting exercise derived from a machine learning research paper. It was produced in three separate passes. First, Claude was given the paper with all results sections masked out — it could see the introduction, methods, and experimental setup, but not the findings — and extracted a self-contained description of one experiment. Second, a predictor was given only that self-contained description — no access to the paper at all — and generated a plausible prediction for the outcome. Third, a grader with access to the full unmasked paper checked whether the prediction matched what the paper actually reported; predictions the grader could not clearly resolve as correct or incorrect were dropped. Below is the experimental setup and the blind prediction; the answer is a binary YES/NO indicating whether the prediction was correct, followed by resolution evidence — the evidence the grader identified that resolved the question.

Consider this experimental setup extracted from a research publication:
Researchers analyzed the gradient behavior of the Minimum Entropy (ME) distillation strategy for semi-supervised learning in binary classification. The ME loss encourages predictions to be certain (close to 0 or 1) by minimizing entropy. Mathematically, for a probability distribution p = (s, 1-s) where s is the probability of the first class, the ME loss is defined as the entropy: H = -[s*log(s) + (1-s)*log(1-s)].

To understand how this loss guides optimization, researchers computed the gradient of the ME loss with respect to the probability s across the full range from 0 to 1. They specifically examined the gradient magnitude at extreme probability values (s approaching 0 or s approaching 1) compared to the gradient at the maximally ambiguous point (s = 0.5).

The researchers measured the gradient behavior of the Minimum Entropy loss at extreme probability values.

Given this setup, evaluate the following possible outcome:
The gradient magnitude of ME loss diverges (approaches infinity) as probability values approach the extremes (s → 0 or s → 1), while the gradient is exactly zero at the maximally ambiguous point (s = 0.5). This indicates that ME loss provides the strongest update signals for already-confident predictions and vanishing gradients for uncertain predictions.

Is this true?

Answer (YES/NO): YES